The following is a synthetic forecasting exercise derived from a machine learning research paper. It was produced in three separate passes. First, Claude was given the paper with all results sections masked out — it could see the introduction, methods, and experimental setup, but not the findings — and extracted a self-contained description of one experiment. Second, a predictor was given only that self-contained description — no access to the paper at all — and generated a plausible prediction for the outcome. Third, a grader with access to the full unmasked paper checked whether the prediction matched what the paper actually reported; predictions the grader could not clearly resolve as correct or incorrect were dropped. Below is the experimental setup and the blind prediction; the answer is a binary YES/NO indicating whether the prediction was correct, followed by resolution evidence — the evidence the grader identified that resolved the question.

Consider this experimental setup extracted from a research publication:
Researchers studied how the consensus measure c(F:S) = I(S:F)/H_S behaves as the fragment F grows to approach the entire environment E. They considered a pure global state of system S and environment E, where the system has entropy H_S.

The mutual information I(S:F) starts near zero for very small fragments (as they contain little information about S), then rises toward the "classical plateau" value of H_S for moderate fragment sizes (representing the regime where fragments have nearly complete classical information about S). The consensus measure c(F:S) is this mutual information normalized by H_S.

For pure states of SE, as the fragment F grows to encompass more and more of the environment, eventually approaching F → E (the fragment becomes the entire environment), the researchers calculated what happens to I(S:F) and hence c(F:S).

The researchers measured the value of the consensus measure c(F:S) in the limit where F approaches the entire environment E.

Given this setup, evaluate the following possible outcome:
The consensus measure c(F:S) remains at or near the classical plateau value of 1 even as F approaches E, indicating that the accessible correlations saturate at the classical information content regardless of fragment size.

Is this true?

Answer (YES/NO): NO